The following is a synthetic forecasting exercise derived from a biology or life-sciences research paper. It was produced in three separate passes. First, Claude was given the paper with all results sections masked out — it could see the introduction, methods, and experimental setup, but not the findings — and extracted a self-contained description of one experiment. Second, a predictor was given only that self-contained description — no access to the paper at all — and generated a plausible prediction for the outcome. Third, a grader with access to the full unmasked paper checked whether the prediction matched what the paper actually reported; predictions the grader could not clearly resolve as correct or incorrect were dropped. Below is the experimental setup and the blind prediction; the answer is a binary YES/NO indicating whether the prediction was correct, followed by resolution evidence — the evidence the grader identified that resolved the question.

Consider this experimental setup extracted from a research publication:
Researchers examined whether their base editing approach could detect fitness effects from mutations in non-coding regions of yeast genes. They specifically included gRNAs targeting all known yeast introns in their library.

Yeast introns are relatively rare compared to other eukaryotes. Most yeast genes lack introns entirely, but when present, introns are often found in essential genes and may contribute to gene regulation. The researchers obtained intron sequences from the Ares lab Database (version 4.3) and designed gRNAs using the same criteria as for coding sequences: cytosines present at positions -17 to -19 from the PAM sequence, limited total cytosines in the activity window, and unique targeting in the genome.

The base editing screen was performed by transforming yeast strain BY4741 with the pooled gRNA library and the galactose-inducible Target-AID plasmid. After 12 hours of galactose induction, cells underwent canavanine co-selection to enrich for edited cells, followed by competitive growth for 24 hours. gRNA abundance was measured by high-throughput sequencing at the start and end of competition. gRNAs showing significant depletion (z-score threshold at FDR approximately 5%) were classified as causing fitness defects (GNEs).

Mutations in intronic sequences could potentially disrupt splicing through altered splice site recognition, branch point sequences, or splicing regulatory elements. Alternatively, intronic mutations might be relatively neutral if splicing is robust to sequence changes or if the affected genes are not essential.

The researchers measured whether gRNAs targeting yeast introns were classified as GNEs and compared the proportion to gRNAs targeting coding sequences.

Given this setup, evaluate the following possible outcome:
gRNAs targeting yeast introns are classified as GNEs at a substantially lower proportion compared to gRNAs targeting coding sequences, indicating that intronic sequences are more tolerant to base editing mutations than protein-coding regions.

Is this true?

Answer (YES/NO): YES